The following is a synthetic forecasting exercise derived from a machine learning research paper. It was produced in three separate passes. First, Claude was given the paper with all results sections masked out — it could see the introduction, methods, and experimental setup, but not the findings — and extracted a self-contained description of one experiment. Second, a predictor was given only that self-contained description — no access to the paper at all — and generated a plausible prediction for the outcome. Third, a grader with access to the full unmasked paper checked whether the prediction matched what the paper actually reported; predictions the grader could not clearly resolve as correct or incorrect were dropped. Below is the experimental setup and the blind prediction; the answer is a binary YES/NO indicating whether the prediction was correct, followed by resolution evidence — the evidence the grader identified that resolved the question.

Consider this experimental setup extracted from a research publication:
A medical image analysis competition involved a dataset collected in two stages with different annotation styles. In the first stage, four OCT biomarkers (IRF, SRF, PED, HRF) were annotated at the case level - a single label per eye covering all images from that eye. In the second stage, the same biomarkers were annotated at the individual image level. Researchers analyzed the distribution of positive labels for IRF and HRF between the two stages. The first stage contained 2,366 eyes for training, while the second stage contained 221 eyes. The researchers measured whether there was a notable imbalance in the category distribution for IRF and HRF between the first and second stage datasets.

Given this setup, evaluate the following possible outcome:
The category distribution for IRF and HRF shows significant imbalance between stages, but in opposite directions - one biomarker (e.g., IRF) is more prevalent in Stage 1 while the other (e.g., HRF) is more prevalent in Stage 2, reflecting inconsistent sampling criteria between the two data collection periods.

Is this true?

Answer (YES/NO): NO